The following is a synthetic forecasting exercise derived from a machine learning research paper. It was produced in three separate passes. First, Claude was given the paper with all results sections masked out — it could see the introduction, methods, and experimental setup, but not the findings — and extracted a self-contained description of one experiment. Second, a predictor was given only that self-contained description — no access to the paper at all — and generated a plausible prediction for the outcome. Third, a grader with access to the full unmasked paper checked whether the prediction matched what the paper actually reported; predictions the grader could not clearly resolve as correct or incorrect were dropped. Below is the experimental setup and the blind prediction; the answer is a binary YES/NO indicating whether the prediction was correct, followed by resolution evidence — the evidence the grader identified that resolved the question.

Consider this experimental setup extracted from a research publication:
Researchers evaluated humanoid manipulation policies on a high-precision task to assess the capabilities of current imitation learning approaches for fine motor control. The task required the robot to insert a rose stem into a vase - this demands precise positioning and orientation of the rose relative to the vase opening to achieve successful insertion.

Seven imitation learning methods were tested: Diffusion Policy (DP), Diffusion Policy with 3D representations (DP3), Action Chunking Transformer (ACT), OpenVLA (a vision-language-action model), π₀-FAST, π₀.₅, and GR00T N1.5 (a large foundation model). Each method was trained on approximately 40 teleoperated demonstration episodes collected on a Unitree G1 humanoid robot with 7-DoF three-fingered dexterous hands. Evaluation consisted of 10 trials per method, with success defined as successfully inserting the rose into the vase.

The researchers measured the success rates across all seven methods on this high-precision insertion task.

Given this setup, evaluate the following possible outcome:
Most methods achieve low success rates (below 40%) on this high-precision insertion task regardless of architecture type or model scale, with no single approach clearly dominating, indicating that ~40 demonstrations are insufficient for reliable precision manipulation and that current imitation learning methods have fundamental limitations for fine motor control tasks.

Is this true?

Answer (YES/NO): YES